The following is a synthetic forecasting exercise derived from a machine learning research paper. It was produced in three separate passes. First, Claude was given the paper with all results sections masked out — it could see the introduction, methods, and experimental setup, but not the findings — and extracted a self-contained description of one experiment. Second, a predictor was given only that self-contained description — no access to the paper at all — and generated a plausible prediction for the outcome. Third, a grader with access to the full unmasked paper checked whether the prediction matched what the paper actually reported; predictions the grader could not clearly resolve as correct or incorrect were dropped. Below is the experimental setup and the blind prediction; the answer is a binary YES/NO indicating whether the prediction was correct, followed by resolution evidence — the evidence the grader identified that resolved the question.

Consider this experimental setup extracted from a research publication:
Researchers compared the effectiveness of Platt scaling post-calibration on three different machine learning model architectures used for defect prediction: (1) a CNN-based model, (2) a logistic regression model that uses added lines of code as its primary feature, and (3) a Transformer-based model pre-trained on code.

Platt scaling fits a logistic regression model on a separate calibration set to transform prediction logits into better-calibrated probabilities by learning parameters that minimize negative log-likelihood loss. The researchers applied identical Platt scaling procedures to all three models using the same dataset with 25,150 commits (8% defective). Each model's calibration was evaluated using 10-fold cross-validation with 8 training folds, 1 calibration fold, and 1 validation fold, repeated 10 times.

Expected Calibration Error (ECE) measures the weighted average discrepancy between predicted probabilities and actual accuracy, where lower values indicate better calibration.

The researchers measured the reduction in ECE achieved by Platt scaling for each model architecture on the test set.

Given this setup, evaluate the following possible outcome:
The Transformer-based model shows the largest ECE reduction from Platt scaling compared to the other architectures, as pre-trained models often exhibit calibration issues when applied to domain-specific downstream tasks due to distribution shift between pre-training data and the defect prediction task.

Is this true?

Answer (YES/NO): NO